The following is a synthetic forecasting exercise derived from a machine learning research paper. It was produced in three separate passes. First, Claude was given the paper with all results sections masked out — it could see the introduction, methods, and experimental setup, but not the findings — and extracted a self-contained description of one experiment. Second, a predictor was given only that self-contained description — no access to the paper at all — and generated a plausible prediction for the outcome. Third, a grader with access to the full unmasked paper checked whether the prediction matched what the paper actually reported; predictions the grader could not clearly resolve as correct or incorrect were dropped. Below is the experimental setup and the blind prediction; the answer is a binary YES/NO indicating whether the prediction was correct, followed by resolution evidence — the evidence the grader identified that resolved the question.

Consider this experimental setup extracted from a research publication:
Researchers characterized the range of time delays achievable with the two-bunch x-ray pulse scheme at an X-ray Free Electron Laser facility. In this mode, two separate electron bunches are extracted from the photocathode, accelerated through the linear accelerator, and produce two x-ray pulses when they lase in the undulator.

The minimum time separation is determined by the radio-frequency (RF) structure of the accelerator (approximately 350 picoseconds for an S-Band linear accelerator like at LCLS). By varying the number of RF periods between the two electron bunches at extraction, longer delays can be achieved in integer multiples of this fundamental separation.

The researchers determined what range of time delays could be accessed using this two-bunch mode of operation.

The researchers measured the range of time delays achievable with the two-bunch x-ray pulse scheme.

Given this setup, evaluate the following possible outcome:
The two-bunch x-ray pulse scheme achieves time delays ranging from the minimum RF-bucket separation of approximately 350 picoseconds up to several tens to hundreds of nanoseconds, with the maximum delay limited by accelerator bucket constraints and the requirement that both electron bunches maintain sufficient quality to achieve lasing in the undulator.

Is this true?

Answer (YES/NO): YES